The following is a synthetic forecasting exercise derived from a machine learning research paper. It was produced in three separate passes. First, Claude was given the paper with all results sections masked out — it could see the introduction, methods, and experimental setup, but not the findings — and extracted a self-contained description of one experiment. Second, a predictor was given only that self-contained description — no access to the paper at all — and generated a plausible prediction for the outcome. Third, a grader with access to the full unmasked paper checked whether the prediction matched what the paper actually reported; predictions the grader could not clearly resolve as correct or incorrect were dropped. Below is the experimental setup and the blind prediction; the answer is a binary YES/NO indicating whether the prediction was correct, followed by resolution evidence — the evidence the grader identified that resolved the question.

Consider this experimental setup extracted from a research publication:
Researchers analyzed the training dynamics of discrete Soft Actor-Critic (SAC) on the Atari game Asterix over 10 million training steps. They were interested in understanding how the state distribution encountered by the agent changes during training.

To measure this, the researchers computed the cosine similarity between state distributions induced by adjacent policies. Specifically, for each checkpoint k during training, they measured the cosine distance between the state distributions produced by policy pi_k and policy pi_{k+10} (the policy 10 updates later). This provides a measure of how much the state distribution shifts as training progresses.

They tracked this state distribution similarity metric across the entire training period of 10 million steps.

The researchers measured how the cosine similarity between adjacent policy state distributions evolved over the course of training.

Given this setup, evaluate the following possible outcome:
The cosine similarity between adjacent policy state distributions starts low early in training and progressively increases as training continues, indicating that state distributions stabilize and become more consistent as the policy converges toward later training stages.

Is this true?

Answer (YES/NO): NO